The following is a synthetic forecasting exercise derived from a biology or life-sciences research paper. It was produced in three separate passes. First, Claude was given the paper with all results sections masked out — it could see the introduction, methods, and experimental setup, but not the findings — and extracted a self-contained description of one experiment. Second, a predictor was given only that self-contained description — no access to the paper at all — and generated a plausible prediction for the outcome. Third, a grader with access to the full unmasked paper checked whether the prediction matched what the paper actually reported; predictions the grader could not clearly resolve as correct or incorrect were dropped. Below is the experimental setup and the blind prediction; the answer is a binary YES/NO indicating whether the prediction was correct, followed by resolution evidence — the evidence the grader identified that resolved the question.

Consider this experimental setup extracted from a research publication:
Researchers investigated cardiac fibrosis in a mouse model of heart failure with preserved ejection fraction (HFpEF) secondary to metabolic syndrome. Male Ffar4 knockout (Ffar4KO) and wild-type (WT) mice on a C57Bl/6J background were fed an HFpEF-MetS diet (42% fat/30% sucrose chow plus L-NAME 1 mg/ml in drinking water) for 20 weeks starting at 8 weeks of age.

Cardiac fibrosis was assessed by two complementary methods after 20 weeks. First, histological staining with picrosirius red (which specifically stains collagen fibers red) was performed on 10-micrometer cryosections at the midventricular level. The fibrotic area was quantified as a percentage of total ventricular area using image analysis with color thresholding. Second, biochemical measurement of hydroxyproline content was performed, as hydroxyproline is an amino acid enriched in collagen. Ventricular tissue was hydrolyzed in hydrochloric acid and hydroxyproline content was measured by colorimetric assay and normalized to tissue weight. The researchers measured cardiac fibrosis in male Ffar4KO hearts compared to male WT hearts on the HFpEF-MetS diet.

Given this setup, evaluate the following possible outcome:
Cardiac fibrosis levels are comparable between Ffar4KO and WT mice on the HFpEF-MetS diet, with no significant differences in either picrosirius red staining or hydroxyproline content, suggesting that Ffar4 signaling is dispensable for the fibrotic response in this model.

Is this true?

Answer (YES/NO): YES